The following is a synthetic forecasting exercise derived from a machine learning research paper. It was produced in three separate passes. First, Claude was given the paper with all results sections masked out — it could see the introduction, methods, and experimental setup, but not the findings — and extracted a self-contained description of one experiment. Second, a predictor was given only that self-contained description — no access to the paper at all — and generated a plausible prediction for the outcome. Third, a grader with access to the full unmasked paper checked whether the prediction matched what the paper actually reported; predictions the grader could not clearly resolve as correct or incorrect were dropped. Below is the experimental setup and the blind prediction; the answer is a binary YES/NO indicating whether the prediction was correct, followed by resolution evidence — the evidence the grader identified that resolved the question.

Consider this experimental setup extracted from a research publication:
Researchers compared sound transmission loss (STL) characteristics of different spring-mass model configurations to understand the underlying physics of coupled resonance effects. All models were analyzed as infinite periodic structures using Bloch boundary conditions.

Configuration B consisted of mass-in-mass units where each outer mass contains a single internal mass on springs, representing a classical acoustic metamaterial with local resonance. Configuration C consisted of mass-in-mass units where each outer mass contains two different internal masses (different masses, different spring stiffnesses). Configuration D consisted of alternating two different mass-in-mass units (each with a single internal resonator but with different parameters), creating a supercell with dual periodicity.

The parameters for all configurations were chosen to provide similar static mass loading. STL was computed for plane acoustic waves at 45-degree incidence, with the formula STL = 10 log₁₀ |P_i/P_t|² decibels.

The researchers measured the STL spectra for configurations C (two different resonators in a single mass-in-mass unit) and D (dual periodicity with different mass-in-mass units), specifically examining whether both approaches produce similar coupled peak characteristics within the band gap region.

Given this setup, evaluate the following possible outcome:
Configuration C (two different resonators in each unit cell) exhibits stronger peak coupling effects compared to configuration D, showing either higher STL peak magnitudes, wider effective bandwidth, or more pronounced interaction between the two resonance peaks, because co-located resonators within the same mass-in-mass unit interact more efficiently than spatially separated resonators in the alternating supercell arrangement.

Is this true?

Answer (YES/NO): NO